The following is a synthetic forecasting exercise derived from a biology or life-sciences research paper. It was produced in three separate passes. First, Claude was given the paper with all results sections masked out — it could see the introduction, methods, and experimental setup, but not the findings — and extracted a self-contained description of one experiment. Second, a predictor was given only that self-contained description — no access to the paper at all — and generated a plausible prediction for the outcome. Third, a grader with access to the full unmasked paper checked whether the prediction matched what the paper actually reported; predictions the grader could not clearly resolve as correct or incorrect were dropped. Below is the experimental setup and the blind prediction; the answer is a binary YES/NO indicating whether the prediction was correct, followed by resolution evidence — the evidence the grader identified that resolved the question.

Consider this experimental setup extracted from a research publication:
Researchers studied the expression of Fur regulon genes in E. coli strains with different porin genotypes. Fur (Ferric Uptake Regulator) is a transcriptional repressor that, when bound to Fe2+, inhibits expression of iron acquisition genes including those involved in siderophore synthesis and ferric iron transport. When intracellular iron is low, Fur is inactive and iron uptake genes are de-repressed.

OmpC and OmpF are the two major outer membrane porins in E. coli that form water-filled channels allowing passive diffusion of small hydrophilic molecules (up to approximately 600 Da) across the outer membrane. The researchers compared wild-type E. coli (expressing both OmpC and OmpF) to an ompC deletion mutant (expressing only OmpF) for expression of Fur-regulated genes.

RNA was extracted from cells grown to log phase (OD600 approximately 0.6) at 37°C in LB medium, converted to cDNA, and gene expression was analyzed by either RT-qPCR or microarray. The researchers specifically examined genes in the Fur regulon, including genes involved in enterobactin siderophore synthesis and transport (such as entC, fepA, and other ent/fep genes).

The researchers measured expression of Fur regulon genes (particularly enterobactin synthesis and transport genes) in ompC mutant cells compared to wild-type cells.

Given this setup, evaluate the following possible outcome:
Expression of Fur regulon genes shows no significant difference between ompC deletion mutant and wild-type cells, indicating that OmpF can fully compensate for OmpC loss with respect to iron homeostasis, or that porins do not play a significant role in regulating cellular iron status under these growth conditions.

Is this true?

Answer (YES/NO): NO